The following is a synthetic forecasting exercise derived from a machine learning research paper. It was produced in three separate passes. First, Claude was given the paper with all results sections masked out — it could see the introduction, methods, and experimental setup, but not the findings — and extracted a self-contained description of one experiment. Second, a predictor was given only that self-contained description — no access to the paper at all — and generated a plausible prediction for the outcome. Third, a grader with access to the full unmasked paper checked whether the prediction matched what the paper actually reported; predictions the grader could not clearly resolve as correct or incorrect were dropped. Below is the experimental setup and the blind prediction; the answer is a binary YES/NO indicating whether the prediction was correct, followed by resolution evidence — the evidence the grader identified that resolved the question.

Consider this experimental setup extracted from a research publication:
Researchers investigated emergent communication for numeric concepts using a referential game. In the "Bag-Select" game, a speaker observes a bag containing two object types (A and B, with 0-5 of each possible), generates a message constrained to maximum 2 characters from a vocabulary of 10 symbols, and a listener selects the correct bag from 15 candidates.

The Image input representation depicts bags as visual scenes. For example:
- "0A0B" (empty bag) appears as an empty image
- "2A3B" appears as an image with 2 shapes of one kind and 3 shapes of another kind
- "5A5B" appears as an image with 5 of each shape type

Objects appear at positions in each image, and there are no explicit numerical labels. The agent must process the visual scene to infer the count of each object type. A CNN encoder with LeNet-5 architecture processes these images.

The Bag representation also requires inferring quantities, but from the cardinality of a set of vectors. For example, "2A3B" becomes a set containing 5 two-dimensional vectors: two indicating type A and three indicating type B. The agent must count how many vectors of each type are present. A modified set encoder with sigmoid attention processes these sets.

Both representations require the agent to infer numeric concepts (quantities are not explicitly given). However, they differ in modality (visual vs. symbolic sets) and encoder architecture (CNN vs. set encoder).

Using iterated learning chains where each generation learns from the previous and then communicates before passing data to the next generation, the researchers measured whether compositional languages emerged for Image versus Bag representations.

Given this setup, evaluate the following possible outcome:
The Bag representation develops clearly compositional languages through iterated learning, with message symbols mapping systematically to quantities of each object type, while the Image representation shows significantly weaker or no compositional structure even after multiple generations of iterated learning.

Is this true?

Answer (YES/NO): NO